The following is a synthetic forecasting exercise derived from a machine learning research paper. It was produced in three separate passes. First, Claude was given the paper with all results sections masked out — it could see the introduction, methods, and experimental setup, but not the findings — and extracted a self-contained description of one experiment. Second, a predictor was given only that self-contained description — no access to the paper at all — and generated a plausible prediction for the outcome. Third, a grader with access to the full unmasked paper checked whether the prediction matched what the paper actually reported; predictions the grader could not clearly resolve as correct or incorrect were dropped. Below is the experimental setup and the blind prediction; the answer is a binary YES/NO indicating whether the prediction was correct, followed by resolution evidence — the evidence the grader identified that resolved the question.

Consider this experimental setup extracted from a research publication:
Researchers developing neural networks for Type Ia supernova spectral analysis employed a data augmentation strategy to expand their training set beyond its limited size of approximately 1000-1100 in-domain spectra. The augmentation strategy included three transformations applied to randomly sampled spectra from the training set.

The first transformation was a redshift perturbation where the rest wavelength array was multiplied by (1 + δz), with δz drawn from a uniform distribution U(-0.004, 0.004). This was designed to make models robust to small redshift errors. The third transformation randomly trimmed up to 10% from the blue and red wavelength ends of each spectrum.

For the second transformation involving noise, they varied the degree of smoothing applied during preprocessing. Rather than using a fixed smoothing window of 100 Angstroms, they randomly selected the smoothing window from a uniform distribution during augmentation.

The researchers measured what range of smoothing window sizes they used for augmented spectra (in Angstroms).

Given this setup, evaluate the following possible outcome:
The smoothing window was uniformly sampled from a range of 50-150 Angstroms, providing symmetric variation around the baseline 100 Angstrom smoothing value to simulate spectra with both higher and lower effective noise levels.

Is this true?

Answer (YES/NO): YES